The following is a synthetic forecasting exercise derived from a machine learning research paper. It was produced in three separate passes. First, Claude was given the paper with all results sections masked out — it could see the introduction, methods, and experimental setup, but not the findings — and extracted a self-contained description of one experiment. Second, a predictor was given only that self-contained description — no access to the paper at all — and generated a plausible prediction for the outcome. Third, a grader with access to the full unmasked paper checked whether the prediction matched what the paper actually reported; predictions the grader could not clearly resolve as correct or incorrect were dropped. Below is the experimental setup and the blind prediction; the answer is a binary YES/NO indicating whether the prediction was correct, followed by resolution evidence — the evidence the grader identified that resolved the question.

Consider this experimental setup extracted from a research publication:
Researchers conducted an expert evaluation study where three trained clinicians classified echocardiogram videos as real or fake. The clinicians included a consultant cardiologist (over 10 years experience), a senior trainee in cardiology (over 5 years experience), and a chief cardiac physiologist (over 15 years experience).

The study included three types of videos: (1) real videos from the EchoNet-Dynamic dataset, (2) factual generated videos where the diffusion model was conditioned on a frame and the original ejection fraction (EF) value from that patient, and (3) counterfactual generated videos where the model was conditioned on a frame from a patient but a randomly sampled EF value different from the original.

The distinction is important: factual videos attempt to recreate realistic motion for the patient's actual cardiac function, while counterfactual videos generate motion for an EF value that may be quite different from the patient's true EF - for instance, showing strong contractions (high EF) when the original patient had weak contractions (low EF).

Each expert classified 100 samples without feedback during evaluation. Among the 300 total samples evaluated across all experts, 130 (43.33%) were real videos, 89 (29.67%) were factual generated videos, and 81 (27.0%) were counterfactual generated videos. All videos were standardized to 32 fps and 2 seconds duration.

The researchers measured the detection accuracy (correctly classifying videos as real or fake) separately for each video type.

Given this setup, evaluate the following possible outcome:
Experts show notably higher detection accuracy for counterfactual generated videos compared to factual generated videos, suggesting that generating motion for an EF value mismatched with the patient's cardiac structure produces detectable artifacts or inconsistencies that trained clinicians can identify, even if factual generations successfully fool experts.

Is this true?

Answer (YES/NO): NO